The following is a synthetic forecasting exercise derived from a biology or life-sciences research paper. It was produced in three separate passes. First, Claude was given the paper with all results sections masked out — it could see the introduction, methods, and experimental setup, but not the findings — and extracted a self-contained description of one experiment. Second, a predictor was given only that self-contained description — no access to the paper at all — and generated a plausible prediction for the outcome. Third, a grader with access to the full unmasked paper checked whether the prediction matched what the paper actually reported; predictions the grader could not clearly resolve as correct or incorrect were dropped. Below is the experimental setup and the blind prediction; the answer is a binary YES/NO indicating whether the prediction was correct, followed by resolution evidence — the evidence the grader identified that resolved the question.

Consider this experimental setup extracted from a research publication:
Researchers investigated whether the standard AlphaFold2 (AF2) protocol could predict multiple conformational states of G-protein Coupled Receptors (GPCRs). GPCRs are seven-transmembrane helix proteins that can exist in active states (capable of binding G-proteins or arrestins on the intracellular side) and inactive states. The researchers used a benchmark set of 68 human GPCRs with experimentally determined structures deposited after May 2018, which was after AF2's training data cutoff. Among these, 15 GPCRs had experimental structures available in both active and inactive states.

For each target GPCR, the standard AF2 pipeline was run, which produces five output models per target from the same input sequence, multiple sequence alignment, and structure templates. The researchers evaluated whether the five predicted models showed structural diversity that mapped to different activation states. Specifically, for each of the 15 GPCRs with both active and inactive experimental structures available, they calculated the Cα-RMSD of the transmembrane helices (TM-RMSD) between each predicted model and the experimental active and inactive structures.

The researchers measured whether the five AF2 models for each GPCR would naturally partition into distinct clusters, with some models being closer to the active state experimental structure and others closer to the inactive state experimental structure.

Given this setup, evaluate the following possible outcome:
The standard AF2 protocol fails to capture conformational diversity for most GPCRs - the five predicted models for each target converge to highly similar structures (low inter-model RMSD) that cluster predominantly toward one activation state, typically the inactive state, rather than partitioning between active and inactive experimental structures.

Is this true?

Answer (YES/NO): YES